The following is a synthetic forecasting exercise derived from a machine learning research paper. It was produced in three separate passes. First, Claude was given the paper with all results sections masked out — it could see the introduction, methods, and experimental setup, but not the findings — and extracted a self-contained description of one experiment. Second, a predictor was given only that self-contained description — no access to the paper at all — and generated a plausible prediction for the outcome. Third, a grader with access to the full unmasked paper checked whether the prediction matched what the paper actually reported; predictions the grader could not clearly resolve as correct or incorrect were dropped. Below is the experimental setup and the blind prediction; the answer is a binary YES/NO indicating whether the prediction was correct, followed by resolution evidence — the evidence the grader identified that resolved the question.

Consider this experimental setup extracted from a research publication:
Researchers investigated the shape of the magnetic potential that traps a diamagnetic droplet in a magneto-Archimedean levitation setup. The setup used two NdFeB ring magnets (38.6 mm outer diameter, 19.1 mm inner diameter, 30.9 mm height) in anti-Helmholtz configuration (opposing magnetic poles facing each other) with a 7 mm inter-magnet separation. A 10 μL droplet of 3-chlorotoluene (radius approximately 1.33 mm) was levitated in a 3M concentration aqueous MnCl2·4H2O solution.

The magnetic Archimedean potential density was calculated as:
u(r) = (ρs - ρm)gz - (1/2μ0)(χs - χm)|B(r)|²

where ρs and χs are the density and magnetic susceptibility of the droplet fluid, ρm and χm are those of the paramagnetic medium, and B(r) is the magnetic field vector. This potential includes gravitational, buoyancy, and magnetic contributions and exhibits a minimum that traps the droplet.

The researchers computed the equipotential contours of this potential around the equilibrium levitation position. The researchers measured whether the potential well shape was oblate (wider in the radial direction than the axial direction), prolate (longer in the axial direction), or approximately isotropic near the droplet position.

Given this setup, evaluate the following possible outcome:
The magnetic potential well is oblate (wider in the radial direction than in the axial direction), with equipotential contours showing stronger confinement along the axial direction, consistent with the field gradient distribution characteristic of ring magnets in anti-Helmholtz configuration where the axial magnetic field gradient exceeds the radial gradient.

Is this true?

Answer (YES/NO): YES